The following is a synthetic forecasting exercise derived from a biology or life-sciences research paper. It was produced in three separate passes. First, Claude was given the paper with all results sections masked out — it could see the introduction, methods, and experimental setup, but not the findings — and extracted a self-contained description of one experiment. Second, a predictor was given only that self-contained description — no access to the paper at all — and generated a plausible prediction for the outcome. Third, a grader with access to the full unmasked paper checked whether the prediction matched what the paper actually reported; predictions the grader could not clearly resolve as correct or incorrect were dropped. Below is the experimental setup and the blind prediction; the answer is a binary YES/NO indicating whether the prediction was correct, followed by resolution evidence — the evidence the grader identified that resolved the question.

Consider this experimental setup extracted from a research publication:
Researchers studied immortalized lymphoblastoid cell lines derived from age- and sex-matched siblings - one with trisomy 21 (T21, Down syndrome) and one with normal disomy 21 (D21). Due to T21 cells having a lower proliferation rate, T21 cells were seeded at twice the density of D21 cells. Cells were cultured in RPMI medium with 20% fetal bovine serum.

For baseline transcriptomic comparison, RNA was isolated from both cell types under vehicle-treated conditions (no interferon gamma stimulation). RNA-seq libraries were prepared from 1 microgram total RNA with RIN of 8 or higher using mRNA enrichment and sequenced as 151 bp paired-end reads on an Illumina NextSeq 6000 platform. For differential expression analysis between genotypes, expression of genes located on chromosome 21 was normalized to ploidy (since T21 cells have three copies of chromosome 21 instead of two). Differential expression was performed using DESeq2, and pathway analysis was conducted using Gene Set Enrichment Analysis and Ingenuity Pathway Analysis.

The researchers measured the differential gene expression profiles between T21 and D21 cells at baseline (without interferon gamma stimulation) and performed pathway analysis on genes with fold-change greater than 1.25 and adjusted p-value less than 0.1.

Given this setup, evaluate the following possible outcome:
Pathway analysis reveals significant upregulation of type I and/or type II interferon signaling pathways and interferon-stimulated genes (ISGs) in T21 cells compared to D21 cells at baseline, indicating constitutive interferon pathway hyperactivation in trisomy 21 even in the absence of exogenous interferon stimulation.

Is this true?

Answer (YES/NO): YES